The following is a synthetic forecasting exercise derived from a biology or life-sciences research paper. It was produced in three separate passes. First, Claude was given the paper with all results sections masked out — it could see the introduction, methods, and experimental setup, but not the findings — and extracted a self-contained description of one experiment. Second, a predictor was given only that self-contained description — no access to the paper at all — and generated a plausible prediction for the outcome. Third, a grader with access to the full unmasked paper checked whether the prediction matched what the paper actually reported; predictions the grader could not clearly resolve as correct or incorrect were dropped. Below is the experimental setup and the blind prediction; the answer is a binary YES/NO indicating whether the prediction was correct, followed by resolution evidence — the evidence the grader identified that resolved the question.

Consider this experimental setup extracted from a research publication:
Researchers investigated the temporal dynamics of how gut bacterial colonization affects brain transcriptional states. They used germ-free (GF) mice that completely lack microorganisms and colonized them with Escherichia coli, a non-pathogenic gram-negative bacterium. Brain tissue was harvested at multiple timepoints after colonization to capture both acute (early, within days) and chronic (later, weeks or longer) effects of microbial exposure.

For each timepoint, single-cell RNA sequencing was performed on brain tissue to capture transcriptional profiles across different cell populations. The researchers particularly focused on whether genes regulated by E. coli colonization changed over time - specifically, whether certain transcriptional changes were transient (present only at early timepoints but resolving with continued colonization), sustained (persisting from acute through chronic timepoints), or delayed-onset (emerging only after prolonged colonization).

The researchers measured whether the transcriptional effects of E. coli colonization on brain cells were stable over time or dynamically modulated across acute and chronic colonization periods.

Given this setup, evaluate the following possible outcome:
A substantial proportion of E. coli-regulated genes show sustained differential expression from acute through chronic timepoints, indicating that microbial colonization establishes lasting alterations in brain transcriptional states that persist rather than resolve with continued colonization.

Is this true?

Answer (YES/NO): NO